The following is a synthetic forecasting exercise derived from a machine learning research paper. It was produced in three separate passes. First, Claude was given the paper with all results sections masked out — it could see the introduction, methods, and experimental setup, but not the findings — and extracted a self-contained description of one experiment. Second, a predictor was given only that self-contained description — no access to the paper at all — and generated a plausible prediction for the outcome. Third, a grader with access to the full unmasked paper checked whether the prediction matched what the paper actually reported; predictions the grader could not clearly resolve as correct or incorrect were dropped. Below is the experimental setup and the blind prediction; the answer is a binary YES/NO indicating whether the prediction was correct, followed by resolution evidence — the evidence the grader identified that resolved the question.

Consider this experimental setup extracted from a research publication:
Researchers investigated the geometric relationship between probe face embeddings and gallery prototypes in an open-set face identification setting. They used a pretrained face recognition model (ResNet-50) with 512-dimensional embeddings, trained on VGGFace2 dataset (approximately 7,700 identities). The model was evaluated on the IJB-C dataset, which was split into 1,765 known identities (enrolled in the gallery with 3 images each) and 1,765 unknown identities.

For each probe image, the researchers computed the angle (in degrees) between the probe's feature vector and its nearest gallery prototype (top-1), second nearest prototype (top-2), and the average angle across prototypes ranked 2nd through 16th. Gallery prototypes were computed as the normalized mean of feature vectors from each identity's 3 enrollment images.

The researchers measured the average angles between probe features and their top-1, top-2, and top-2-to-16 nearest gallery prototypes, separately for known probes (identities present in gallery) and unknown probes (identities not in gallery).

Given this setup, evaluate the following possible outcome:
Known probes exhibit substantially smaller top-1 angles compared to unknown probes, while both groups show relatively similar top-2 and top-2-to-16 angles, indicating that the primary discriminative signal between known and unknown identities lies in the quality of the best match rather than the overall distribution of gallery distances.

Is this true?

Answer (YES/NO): YES